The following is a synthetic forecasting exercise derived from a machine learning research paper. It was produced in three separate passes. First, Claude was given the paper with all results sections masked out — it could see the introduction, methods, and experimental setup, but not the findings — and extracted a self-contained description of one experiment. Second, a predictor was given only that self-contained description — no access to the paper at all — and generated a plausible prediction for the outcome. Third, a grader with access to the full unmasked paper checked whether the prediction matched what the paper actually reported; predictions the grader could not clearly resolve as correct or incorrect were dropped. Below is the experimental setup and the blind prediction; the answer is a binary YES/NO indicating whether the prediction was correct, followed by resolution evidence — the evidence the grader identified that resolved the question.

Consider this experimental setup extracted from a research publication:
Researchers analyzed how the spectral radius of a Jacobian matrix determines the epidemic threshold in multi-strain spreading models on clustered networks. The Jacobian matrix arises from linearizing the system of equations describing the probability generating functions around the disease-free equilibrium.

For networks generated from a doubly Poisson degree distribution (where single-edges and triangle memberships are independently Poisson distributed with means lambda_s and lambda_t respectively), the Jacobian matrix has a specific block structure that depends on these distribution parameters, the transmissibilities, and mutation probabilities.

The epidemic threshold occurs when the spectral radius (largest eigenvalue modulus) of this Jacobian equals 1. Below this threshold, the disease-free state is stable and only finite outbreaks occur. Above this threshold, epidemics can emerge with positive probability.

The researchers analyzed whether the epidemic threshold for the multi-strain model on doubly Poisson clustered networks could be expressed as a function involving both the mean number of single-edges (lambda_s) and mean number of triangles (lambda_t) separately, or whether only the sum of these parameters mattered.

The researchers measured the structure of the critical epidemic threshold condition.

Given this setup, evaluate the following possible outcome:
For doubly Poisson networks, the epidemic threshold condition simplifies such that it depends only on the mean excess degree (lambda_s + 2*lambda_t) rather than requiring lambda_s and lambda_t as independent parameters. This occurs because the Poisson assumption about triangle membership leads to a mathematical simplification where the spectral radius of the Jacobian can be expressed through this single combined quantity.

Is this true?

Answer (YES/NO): NO